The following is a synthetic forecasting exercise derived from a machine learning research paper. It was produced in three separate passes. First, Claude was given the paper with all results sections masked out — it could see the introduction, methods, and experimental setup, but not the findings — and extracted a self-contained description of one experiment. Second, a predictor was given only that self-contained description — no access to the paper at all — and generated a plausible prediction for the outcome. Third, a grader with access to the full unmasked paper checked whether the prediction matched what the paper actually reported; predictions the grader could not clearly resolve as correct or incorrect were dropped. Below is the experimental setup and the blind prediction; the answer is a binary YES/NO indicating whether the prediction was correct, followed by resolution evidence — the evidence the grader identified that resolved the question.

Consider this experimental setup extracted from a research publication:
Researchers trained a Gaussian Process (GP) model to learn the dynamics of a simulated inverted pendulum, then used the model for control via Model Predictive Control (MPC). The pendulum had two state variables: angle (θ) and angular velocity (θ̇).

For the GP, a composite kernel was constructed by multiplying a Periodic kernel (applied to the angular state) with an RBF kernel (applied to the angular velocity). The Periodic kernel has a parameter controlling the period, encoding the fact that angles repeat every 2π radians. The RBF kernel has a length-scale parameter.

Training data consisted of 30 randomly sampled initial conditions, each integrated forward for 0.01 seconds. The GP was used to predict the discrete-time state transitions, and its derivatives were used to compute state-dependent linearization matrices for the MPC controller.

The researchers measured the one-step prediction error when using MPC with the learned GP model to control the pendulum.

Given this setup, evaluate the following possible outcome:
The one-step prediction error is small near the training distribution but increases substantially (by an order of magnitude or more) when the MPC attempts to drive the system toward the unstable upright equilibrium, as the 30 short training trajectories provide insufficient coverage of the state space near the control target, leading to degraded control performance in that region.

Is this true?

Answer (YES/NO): NO